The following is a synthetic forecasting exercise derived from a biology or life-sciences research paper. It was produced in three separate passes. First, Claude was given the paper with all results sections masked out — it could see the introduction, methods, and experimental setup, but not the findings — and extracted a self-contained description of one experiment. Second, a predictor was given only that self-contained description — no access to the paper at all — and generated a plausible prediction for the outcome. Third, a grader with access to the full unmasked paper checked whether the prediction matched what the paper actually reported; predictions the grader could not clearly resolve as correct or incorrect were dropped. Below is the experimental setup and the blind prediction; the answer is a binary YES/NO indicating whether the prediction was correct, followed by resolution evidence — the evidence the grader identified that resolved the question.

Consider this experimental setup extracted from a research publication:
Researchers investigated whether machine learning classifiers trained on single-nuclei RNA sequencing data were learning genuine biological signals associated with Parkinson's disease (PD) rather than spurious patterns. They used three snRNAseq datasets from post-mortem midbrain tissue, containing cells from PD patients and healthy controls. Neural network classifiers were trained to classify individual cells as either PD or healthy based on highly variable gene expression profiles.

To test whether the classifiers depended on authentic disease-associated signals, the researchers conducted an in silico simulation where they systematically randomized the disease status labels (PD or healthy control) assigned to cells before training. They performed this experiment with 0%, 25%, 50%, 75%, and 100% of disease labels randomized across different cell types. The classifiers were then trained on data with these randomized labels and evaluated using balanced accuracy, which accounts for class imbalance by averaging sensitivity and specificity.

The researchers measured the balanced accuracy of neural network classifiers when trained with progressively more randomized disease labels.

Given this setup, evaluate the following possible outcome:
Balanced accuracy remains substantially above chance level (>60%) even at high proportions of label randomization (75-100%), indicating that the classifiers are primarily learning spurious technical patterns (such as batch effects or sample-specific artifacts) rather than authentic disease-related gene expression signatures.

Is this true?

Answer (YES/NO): NO